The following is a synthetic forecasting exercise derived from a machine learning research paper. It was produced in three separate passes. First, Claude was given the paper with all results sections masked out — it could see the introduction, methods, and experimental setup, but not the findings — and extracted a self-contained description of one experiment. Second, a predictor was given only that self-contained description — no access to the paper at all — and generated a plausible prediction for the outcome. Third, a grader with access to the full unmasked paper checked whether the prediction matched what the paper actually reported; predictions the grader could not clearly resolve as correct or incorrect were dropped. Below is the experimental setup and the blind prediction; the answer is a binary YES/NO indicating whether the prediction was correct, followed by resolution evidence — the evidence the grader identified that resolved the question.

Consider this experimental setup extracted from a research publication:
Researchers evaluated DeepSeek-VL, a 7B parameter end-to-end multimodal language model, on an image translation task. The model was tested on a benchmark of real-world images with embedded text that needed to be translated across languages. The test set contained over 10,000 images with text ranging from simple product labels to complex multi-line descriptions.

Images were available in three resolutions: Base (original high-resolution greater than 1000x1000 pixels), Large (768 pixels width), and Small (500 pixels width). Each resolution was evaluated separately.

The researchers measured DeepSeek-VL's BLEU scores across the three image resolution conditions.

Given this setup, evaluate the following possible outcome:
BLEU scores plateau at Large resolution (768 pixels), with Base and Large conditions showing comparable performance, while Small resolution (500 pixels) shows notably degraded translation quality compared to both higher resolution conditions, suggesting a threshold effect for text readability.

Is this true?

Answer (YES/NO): NO